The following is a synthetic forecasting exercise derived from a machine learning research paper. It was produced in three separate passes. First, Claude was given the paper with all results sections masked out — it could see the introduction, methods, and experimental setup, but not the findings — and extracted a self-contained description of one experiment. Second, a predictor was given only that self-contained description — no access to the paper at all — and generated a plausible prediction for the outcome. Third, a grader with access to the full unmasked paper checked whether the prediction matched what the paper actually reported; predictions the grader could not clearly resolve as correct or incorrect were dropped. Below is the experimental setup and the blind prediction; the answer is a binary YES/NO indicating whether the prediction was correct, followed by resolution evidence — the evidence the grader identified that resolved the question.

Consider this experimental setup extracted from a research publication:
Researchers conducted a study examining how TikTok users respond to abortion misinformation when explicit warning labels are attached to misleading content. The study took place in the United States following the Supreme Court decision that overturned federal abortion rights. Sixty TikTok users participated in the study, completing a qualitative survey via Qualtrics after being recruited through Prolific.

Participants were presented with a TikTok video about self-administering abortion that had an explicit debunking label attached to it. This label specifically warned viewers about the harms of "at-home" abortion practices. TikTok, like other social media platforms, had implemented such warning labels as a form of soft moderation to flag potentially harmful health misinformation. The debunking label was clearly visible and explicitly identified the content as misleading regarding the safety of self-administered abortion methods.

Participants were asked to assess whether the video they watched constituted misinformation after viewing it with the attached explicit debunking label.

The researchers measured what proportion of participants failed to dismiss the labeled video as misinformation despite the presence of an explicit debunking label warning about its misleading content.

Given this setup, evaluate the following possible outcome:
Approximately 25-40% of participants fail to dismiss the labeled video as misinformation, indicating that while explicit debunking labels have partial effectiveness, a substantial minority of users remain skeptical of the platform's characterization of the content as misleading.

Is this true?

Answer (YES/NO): YES